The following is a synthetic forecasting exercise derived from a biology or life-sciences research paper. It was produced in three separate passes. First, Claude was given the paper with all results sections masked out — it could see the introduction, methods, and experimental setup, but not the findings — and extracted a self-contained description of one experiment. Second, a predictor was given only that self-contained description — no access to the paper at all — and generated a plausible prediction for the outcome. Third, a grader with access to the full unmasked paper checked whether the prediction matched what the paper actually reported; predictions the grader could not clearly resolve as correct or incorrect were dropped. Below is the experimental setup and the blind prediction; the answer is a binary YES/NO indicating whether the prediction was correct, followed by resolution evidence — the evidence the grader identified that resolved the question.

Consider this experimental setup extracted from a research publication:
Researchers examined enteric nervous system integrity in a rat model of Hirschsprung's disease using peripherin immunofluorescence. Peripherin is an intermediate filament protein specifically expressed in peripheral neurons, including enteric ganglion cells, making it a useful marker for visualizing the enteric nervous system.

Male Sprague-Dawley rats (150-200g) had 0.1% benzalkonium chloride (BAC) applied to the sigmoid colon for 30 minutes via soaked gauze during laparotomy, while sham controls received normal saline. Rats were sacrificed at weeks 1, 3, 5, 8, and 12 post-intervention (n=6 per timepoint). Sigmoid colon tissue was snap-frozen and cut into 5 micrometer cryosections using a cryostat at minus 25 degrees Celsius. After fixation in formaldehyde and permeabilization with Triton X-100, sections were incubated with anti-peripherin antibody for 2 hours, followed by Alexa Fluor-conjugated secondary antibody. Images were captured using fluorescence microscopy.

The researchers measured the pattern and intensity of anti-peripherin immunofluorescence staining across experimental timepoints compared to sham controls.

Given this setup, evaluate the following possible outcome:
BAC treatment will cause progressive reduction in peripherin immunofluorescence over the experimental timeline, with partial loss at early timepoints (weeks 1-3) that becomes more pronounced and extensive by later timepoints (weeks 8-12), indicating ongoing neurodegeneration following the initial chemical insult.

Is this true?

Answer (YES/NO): YES